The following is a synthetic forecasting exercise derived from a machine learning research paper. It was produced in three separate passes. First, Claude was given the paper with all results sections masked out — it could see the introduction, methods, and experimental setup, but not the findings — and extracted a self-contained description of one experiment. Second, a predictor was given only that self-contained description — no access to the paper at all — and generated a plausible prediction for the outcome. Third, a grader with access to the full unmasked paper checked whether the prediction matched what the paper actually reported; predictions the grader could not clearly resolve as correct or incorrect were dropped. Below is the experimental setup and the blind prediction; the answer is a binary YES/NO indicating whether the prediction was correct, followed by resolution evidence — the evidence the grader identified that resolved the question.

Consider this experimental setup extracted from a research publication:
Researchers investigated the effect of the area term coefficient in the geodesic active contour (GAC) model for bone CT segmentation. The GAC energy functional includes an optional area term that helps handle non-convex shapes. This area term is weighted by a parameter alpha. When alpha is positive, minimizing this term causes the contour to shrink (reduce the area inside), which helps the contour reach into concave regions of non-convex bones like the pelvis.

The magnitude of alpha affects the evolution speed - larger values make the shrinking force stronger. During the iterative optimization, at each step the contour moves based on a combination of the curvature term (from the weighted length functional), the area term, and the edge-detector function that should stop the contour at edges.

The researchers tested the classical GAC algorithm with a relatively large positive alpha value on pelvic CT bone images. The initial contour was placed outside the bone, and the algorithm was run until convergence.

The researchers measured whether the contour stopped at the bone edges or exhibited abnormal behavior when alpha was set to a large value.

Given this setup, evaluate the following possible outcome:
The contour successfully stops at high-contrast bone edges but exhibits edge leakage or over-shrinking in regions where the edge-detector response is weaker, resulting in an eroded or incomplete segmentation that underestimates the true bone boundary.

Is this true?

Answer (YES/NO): NO